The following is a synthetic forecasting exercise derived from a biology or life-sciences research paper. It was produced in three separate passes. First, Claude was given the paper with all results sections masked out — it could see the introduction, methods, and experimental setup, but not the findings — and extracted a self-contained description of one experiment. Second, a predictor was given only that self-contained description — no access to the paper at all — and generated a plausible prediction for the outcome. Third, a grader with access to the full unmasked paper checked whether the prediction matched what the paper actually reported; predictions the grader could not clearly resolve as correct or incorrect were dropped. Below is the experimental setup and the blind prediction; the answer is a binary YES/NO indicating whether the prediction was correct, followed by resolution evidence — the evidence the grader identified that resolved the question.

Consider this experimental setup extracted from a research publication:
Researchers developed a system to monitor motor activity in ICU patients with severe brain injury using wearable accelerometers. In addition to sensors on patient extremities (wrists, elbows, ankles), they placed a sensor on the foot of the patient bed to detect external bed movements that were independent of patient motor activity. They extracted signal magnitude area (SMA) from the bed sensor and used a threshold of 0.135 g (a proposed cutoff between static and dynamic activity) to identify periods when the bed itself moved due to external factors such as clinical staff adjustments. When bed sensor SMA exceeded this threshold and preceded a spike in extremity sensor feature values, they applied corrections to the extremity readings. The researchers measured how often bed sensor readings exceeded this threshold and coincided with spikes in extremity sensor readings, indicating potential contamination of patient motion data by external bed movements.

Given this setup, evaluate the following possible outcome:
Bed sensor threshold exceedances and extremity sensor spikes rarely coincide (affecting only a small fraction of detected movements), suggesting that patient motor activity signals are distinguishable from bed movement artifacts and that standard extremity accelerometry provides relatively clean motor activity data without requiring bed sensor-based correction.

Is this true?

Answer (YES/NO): YES